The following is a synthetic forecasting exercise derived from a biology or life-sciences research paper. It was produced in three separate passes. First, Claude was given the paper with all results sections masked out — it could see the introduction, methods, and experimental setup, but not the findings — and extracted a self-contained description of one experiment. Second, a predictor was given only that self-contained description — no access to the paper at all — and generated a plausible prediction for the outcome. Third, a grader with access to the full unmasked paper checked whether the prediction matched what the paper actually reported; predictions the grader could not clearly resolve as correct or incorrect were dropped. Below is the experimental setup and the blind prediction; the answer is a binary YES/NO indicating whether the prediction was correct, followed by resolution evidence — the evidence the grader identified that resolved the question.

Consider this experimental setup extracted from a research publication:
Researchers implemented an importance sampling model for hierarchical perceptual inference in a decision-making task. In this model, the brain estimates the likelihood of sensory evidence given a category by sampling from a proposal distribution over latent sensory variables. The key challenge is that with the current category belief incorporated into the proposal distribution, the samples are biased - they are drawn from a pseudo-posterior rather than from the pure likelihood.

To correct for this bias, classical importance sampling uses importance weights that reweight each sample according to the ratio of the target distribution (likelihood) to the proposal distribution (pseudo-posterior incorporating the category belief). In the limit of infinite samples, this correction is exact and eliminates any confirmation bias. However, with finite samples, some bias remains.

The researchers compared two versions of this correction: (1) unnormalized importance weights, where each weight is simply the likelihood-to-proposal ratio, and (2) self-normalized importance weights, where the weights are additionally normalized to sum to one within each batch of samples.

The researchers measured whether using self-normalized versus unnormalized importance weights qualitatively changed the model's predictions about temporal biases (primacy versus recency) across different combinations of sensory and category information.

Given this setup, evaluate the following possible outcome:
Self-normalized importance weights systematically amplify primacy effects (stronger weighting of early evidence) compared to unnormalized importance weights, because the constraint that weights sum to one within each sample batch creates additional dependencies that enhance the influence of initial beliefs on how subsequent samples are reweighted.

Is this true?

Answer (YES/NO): NO